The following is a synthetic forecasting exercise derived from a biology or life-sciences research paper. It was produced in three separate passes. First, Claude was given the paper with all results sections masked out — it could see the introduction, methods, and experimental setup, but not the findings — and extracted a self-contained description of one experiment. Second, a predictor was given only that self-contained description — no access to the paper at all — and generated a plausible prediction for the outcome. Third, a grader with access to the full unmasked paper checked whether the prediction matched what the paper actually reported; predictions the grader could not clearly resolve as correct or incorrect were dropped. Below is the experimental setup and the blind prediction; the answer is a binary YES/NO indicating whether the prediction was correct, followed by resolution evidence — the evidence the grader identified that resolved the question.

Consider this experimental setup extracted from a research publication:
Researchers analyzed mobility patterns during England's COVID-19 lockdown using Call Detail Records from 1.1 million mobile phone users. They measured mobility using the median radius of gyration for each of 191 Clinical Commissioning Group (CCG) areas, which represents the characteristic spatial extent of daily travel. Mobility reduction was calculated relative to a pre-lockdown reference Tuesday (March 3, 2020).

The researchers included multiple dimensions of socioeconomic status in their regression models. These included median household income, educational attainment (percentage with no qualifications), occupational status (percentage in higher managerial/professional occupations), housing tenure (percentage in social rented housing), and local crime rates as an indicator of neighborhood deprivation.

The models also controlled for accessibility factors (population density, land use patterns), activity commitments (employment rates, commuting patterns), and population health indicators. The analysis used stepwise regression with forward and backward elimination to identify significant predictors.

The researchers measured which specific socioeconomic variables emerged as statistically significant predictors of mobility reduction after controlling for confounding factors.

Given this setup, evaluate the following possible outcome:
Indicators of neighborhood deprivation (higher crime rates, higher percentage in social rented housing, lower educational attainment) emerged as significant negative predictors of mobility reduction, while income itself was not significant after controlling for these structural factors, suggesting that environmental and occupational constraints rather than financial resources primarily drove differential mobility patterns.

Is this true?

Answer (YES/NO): NO